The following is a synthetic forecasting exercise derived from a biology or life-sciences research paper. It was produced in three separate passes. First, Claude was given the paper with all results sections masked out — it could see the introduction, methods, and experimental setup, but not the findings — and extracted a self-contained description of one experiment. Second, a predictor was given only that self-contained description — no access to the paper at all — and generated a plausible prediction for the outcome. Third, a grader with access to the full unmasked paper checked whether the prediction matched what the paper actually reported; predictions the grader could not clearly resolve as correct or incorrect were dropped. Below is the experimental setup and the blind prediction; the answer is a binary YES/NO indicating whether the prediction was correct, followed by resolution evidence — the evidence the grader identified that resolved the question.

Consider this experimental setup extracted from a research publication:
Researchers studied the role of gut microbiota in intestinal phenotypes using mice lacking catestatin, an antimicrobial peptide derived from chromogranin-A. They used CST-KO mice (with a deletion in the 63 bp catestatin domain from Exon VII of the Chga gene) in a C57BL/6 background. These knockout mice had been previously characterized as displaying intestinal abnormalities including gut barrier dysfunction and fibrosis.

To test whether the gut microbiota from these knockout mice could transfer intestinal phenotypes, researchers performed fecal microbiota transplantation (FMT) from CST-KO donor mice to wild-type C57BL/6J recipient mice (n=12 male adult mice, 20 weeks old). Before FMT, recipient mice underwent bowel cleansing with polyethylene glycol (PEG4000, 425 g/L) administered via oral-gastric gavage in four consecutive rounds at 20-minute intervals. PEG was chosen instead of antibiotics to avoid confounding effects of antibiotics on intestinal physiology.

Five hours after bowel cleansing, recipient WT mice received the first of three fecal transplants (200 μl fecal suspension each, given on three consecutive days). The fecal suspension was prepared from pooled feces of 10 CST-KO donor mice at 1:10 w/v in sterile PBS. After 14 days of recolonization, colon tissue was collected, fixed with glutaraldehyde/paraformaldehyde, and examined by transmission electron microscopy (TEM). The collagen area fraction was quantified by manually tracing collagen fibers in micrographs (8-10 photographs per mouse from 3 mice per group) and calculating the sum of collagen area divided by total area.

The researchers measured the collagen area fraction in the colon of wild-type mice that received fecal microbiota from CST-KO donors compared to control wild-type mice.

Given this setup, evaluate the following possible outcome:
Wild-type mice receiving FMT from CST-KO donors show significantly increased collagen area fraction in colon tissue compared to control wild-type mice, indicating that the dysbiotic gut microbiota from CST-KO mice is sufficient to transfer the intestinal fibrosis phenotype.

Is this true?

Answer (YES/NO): YES